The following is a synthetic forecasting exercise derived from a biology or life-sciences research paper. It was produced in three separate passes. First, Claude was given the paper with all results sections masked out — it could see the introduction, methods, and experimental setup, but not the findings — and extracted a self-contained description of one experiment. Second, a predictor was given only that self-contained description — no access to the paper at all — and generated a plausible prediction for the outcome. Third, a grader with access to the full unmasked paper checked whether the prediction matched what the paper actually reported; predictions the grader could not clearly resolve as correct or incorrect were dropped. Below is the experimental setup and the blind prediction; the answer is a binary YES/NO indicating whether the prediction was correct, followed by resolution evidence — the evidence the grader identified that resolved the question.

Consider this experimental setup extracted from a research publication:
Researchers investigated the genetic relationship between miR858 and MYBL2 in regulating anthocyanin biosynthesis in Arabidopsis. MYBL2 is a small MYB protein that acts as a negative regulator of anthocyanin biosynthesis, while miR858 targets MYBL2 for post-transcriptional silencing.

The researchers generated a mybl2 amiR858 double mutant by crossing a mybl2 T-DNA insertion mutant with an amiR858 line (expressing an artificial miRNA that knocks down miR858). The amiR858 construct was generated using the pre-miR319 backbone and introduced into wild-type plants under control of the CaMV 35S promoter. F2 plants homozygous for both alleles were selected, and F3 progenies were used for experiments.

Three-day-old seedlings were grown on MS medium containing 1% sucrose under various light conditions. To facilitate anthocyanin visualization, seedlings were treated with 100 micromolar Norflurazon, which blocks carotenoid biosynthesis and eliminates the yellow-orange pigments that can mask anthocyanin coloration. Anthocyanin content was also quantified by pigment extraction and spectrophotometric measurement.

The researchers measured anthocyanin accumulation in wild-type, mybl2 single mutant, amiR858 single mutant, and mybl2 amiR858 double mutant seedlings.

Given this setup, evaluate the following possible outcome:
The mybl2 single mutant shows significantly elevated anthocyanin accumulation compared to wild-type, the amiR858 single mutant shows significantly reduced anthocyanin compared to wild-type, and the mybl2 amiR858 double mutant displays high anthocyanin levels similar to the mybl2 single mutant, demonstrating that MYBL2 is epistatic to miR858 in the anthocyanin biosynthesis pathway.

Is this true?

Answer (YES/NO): NO